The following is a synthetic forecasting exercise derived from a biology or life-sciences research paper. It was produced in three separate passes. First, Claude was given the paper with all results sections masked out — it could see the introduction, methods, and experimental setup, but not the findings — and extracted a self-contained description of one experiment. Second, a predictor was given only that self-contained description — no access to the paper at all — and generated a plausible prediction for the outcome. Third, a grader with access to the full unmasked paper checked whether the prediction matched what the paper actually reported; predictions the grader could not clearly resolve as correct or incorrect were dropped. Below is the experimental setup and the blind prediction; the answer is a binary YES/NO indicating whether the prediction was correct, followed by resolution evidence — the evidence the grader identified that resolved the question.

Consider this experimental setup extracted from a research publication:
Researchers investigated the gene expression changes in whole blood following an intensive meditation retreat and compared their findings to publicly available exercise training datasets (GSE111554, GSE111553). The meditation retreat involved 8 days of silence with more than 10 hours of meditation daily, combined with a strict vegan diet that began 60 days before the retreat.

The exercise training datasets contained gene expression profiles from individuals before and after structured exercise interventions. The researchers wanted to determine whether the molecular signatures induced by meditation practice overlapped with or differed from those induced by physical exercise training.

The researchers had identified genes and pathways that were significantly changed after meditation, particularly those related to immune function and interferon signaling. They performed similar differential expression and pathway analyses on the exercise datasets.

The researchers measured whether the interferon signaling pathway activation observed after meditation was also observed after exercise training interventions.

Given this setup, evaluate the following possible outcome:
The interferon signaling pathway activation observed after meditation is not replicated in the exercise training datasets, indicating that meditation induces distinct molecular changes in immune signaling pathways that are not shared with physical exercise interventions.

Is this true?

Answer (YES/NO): YES